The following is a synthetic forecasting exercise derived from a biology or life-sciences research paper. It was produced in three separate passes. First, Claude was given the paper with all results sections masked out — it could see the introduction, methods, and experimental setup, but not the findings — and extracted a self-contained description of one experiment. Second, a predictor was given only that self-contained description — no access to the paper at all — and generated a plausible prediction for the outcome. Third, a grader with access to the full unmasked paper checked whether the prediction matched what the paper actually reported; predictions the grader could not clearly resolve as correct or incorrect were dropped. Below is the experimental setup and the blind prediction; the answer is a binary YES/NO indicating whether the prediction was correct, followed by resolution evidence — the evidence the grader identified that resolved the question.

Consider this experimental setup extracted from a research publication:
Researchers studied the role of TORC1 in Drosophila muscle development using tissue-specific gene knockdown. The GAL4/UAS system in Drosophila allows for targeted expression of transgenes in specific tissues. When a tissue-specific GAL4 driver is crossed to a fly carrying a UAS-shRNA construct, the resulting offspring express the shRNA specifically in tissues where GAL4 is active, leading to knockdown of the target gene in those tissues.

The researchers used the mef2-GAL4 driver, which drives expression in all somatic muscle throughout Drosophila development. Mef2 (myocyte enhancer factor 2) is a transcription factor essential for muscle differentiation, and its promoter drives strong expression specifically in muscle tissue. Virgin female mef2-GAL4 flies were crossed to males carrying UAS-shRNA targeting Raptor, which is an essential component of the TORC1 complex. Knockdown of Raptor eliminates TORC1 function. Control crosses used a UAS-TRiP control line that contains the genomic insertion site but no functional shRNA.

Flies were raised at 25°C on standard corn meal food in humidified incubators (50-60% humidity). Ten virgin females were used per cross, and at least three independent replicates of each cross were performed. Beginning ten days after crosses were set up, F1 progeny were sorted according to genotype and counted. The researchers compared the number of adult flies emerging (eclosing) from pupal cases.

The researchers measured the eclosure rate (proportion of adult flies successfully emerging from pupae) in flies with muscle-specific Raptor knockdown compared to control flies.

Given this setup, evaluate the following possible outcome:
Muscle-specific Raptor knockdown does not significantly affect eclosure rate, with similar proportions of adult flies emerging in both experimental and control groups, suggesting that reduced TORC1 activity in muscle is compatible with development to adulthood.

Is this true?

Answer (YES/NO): NO